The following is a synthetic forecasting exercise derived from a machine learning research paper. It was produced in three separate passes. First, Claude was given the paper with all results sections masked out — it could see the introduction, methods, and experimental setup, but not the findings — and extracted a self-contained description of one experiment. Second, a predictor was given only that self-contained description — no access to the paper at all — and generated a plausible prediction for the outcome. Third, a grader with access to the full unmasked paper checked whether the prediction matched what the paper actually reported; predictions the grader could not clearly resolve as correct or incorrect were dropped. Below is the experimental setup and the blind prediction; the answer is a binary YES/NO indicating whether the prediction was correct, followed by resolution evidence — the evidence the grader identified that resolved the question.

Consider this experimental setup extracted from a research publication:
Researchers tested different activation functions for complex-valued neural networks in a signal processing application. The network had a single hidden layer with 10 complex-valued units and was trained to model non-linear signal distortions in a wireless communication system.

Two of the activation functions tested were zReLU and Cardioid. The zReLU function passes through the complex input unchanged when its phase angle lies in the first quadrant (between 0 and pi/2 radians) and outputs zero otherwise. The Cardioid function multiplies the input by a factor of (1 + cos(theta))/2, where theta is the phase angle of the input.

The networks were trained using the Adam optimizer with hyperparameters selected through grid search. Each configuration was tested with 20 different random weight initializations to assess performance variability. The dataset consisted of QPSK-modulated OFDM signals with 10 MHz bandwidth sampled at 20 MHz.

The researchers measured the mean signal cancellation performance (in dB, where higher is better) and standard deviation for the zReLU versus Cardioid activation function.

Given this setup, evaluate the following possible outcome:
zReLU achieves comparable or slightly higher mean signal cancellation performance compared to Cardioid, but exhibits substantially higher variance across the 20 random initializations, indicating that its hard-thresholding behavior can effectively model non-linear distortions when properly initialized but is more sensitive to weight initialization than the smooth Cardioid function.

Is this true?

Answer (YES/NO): NO